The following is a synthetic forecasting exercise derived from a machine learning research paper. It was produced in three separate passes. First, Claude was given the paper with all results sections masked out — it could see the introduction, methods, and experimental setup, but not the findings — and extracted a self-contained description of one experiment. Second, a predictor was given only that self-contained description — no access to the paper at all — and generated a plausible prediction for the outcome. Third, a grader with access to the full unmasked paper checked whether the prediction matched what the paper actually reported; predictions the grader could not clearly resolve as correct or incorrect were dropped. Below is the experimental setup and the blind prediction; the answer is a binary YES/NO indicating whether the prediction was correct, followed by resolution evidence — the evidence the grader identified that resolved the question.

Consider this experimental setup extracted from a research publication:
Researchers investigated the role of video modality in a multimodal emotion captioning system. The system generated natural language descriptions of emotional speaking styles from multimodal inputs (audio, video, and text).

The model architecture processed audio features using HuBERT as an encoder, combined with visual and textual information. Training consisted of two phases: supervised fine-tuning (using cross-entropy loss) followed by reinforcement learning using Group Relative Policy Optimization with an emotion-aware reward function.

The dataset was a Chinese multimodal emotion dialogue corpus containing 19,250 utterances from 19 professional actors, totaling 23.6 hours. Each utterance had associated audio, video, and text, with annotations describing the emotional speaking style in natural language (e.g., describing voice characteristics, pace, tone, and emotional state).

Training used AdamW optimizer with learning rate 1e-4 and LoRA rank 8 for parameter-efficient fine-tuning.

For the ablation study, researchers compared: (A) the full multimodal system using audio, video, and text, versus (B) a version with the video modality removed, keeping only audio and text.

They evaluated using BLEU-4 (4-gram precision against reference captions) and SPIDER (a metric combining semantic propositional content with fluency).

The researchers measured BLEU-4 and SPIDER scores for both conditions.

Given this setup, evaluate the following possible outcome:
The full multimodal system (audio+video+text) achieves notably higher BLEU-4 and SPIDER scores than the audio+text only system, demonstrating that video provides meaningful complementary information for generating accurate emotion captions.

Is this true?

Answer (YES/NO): YES